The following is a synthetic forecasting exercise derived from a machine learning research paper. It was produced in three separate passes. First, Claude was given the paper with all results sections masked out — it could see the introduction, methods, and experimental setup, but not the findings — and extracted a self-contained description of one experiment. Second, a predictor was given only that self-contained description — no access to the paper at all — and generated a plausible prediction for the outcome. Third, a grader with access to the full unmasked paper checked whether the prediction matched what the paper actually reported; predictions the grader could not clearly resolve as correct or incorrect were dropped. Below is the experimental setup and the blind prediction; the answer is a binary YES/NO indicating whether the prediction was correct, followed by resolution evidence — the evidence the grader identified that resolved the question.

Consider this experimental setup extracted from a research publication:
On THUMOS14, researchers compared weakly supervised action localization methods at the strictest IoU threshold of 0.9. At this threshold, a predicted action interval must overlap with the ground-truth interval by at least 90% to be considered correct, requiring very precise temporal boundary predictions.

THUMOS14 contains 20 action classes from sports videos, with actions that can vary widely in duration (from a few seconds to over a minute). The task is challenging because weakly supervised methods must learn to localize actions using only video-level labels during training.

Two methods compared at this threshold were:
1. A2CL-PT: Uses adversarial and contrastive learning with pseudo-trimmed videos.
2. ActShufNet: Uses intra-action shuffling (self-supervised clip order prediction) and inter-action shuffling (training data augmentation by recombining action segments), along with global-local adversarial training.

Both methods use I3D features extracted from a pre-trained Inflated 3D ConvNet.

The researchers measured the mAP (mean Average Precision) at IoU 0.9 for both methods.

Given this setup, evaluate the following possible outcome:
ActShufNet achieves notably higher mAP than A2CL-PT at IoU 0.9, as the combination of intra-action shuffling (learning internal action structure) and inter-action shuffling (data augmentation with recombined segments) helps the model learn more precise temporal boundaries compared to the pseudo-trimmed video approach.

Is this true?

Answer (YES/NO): NO